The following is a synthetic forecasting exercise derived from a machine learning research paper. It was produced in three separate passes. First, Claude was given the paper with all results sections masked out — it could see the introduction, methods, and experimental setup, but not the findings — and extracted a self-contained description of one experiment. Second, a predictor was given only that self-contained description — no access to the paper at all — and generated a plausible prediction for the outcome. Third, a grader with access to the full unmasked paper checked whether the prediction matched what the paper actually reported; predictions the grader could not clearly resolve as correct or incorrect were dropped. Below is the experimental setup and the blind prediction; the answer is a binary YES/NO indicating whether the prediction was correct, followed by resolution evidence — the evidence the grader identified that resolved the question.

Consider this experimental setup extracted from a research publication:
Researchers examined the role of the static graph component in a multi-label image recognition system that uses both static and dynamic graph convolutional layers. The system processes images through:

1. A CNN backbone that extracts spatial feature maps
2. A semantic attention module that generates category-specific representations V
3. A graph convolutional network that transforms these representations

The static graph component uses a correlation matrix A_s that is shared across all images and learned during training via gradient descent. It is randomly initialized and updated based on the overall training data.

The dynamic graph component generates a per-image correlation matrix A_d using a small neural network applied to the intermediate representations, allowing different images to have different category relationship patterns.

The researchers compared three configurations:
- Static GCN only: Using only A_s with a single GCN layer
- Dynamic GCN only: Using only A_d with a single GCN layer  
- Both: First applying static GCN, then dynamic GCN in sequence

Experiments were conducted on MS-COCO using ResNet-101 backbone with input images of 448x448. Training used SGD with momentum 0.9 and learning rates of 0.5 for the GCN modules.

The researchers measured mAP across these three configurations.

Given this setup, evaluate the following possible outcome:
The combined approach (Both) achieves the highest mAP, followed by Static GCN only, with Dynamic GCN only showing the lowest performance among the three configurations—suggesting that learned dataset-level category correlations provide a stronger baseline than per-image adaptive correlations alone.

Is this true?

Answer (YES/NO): NO